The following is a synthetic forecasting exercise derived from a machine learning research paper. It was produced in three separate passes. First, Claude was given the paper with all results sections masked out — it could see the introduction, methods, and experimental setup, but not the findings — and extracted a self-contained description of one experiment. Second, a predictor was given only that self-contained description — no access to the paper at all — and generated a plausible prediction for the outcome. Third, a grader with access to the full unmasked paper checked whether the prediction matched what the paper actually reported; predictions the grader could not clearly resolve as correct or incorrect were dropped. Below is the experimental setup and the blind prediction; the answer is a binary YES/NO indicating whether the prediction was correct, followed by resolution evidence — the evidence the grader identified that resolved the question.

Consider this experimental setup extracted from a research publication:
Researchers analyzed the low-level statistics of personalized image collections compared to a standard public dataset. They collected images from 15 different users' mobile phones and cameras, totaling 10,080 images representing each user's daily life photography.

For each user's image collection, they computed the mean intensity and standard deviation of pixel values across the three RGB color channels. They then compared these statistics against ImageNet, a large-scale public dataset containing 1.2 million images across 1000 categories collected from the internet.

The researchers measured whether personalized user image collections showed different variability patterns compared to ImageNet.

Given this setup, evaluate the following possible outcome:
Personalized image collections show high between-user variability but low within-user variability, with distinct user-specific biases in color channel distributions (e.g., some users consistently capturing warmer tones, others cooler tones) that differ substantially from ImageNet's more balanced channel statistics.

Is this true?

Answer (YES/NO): NO